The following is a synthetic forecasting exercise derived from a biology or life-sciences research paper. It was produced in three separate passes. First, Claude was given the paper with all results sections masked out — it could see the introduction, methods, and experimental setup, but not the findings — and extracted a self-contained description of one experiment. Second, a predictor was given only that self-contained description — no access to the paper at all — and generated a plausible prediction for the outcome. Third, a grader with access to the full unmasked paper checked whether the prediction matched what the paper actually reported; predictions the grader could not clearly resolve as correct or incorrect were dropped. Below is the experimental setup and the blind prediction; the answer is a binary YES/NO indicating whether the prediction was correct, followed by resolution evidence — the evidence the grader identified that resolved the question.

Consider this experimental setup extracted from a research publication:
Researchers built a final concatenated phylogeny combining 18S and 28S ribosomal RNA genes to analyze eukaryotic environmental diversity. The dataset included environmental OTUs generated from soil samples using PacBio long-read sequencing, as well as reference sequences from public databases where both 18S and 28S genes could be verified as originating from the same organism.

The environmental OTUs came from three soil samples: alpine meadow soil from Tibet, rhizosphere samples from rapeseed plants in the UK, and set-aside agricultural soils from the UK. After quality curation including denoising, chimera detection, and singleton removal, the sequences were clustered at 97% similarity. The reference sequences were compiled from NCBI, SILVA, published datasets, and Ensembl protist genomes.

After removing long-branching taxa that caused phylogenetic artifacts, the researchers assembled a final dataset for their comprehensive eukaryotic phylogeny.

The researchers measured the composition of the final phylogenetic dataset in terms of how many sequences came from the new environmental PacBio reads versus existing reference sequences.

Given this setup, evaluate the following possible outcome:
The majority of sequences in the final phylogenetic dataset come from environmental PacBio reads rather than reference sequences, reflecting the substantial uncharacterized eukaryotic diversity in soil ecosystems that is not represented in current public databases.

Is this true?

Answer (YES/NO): YES